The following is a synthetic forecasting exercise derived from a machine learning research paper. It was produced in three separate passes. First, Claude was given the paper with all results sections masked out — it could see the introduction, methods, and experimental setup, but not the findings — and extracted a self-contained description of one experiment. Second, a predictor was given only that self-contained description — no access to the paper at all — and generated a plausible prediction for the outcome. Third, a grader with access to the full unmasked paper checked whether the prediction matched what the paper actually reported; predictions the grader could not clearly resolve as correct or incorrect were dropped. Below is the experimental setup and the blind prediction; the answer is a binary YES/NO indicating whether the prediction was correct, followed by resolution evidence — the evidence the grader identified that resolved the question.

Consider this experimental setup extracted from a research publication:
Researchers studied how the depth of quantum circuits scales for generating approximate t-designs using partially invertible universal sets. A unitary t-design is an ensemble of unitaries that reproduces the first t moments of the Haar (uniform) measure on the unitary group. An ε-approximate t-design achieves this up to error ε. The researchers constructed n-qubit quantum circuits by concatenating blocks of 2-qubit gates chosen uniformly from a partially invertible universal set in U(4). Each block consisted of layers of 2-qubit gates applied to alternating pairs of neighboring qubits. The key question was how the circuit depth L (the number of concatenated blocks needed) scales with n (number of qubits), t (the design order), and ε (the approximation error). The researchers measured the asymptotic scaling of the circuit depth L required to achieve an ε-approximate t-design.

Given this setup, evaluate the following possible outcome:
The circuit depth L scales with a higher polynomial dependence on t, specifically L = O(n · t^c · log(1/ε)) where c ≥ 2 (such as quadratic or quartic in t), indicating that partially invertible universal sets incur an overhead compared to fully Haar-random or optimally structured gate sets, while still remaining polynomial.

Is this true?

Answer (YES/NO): NO